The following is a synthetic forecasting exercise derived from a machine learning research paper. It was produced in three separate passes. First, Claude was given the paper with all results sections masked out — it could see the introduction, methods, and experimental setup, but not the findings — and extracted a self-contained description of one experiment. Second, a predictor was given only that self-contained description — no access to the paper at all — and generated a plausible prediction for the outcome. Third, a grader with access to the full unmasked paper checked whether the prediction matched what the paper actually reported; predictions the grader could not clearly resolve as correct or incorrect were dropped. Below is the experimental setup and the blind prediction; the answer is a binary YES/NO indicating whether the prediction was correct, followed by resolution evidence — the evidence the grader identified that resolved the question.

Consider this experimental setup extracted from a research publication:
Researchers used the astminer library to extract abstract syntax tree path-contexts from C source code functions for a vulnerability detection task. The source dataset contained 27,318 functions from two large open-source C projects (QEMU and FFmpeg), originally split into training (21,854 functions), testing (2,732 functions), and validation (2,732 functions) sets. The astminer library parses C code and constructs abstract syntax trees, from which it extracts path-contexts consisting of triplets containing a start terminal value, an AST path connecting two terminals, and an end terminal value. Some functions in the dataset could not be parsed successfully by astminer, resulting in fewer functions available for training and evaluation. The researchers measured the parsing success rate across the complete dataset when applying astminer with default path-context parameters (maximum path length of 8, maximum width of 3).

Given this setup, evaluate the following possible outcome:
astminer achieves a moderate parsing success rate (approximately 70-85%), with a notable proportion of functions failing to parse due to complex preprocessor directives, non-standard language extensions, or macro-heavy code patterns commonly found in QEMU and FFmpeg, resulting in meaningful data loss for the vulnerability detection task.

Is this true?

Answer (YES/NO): NO